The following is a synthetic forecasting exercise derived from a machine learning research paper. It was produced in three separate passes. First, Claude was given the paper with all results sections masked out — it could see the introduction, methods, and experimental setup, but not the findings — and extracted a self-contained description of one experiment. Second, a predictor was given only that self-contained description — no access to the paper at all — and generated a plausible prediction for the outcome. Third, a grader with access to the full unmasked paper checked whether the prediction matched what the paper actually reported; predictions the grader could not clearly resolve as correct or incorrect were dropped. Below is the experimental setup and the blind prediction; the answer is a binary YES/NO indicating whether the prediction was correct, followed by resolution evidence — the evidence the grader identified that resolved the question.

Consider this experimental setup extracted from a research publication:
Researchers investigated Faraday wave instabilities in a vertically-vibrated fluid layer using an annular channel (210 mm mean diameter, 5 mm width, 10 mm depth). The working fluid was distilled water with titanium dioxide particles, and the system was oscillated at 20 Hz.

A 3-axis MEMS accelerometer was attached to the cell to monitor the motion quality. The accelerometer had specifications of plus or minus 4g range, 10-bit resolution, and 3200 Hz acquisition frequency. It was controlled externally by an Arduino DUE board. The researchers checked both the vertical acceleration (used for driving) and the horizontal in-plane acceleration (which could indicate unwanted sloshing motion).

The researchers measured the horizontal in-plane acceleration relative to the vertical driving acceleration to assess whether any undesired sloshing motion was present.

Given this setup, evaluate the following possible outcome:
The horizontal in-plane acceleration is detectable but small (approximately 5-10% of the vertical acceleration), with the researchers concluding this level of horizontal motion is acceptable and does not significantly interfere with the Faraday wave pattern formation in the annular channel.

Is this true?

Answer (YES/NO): NO